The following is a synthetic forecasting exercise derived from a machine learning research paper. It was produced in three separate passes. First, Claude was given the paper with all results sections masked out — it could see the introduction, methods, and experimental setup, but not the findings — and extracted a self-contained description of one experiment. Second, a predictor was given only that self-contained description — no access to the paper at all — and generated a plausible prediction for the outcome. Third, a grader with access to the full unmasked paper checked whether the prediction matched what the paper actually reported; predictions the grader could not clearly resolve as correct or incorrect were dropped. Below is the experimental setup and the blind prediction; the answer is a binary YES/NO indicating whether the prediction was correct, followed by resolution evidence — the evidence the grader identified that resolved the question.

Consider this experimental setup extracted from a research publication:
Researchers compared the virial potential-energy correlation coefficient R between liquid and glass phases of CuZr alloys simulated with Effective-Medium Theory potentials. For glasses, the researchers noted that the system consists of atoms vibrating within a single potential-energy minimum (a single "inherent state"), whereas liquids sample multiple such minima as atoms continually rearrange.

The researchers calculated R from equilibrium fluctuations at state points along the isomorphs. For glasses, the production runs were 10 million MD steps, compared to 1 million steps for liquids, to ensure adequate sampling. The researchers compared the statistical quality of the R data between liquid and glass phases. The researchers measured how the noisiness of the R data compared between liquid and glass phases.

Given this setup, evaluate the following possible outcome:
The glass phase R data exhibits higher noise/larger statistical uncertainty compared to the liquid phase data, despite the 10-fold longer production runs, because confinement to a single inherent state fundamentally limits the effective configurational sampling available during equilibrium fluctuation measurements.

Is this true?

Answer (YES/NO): YES